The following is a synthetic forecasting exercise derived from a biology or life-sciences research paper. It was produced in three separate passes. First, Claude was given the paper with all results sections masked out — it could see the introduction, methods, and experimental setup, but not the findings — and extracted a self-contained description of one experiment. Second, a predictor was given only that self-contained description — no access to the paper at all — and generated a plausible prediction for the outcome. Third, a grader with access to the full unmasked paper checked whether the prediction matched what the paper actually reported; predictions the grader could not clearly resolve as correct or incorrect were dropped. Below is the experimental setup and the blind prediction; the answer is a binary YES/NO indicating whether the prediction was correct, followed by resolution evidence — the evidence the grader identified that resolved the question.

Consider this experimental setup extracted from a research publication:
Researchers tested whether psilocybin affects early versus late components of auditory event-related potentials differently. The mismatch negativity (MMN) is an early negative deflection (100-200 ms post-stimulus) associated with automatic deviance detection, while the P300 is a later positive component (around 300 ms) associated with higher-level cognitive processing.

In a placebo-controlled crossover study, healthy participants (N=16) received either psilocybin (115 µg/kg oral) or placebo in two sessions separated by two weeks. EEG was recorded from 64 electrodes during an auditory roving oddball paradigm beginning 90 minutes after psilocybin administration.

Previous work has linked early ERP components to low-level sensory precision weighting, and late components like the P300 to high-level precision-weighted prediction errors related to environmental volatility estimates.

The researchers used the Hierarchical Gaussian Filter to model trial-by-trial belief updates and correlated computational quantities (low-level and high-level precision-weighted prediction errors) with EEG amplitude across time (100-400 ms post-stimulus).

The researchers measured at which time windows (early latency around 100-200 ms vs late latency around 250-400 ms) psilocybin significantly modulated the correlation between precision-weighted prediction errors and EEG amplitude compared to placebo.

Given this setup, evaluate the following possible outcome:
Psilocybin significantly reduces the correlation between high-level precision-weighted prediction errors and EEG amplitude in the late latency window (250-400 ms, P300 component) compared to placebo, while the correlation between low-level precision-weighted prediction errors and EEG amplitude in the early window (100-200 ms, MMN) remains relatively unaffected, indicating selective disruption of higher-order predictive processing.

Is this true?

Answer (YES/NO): NO